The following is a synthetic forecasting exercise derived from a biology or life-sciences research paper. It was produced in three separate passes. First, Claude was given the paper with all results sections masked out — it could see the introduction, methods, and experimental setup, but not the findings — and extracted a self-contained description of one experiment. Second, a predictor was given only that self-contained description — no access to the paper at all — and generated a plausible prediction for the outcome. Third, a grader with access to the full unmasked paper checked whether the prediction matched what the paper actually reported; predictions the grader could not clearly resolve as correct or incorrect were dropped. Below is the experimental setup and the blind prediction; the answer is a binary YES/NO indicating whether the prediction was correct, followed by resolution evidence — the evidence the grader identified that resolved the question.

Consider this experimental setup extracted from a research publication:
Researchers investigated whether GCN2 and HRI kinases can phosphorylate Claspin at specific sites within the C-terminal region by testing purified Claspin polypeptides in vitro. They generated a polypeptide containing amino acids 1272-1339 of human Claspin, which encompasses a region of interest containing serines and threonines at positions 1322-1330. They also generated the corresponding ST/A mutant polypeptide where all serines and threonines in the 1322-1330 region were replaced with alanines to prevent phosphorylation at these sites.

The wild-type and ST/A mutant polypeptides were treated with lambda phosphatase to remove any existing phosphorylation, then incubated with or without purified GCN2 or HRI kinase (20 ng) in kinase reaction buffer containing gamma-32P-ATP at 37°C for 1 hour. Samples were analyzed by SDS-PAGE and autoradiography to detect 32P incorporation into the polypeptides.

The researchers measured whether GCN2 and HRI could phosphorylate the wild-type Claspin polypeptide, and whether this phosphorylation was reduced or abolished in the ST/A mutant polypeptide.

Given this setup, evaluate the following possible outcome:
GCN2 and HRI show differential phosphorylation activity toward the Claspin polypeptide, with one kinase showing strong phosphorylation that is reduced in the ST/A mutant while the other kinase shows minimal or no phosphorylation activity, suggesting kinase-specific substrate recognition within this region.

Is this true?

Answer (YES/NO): NO